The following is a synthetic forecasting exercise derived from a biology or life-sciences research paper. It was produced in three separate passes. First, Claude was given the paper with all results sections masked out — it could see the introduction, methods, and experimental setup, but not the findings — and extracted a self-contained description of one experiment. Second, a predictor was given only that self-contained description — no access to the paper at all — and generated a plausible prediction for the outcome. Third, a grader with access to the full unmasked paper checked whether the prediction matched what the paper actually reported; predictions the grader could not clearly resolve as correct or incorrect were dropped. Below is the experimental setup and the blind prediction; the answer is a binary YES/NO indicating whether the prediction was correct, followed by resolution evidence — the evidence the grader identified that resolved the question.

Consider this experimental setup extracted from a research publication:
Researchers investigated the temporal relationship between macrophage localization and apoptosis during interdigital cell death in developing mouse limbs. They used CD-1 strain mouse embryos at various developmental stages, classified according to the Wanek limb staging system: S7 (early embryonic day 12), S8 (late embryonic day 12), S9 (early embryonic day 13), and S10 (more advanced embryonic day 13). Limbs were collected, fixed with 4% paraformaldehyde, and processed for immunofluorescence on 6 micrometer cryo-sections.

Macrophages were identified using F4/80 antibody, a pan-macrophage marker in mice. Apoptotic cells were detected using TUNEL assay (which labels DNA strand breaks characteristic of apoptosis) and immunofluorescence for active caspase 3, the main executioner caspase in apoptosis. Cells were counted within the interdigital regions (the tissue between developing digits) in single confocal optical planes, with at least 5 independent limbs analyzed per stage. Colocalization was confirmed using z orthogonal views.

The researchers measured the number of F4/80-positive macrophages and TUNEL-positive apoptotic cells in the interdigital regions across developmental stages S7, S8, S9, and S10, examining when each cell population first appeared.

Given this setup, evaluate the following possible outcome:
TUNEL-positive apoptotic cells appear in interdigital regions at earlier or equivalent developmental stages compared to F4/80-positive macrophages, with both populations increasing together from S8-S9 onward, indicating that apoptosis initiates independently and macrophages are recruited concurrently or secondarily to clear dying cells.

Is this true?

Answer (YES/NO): NO